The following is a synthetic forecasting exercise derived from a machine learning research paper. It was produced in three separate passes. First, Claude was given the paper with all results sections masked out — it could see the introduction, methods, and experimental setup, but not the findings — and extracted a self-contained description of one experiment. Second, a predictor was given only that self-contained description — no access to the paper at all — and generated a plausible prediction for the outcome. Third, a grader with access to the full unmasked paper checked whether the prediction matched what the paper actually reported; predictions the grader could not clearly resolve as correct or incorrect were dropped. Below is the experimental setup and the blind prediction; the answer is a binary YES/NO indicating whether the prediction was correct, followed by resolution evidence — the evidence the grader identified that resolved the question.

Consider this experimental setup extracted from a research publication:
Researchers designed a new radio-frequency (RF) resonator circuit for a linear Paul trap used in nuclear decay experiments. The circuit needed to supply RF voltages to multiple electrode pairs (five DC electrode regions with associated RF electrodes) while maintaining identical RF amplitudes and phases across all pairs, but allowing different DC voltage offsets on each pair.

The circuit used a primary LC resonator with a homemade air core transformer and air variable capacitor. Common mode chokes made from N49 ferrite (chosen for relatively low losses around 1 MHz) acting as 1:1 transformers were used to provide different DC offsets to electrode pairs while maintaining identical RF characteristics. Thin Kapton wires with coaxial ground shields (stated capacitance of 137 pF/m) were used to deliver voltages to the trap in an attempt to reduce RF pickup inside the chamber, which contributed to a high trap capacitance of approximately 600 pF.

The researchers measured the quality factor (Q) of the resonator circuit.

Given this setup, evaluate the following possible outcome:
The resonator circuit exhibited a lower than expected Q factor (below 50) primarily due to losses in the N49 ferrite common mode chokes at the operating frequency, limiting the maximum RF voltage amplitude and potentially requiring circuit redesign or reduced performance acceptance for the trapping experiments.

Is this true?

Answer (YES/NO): NO